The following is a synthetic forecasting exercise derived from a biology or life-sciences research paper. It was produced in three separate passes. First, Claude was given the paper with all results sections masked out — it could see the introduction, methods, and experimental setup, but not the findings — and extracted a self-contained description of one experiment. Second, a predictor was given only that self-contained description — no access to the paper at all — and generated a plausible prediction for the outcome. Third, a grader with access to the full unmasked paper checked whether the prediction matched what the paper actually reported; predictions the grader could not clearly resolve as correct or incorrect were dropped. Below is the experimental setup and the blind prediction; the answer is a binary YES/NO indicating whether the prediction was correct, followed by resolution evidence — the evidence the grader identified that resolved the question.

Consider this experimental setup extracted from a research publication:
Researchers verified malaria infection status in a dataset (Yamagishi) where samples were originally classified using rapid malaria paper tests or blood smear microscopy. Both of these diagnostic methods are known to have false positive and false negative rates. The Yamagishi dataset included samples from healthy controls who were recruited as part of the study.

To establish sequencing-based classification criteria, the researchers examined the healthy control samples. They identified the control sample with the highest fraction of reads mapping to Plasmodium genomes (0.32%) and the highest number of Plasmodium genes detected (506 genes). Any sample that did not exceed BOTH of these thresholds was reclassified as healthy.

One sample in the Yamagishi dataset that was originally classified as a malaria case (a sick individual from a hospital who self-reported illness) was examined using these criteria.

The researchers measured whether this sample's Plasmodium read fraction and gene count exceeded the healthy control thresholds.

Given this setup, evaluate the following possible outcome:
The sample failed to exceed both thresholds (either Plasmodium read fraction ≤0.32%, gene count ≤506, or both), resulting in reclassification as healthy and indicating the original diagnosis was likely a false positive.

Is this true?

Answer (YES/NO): YES